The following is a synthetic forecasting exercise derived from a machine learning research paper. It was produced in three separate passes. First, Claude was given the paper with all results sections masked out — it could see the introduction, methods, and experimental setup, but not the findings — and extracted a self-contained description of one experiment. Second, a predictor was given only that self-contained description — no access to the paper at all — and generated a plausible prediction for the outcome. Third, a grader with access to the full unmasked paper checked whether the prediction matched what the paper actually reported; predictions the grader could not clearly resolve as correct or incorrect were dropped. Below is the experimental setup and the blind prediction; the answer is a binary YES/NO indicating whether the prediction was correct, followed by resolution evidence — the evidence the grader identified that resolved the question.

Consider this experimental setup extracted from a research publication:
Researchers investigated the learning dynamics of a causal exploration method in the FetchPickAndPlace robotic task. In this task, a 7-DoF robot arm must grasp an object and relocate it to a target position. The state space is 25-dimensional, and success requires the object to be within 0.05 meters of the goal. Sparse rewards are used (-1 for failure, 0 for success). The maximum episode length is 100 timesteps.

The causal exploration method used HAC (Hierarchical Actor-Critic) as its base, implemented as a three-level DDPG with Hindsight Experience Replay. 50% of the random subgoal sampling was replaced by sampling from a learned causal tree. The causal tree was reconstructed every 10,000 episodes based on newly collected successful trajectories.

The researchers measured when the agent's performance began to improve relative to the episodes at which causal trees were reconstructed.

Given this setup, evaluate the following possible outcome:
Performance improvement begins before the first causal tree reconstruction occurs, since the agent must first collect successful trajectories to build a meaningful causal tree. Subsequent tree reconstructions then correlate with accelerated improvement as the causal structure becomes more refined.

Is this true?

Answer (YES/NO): NO